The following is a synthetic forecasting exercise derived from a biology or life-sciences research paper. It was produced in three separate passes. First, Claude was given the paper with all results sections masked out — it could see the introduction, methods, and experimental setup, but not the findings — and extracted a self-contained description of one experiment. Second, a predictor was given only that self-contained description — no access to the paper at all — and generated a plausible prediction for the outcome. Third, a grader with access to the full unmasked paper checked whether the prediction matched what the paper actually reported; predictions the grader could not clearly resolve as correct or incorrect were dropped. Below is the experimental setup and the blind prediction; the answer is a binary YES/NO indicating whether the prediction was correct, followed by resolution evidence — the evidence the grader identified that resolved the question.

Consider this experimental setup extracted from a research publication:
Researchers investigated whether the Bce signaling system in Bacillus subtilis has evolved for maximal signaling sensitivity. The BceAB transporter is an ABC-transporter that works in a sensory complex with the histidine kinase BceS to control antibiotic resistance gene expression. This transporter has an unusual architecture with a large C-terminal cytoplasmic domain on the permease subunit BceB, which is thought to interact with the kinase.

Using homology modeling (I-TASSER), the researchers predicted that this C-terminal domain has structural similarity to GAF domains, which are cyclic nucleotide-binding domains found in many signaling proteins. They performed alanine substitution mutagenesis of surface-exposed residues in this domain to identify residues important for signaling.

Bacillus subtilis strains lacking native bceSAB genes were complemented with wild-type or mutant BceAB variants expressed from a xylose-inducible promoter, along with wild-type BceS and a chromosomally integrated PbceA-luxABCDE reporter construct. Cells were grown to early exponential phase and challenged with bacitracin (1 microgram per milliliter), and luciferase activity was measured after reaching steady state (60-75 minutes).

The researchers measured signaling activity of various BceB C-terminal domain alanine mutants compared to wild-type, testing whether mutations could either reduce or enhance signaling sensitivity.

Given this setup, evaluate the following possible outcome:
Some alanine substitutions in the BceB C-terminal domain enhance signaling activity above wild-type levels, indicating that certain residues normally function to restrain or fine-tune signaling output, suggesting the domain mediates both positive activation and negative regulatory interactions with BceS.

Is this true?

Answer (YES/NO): YES